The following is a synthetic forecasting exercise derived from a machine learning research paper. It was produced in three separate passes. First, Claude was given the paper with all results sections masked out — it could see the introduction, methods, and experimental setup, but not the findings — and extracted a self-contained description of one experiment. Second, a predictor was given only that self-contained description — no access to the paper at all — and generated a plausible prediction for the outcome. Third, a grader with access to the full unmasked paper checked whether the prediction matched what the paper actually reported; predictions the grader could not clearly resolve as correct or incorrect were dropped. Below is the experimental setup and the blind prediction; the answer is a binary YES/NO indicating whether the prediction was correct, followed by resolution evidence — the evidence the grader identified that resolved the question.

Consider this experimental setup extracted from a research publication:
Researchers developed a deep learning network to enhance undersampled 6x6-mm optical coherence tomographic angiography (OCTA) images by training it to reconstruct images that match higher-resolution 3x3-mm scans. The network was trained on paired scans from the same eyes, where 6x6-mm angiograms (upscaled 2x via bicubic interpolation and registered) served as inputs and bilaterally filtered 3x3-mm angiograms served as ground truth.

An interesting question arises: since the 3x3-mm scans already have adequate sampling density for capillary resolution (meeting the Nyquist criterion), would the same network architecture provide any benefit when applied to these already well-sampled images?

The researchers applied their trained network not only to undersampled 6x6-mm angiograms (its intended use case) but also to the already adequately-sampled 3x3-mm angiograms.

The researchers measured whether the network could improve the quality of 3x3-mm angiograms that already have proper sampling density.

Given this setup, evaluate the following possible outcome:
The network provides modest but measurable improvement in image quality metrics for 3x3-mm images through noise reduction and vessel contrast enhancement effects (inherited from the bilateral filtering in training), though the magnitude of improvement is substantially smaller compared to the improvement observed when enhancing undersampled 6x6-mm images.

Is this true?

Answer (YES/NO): NO